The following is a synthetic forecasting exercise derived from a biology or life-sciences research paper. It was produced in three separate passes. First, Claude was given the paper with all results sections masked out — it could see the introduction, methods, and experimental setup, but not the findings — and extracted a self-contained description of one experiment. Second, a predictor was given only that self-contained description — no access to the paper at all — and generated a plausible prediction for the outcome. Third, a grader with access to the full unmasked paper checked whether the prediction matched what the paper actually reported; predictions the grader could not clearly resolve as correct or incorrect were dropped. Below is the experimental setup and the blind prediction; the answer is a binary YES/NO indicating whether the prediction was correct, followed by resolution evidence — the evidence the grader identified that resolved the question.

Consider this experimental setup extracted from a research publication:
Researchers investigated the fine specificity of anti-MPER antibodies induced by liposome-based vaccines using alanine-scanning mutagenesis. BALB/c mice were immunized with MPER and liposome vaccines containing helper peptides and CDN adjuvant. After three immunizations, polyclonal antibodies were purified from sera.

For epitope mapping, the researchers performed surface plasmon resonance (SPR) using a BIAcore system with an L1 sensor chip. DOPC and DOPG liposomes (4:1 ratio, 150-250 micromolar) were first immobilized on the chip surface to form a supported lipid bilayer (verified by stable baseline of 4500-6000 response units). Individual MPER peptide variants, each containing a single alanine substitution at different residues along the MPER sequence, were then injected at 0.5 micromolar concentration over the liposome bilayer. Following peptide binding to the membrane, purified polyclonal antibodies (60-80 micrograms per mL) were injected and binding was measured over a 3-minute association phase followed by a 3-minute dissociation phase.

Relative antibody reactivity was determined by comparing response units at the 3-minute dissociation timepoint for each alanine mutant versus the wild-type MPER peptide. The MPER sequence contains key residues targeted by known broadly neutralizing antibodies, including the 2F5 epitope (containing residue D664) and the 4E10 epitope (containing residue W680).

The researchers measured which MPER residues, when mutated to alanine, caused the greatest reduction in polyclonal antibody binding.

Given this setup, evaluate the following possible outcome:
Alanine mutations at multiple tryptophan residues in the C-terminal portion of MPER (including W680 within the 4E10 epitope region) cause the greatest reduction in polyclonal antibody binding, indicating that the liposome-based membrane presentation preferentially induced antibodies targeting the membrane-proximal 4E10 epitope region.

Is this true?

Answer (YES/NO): NO